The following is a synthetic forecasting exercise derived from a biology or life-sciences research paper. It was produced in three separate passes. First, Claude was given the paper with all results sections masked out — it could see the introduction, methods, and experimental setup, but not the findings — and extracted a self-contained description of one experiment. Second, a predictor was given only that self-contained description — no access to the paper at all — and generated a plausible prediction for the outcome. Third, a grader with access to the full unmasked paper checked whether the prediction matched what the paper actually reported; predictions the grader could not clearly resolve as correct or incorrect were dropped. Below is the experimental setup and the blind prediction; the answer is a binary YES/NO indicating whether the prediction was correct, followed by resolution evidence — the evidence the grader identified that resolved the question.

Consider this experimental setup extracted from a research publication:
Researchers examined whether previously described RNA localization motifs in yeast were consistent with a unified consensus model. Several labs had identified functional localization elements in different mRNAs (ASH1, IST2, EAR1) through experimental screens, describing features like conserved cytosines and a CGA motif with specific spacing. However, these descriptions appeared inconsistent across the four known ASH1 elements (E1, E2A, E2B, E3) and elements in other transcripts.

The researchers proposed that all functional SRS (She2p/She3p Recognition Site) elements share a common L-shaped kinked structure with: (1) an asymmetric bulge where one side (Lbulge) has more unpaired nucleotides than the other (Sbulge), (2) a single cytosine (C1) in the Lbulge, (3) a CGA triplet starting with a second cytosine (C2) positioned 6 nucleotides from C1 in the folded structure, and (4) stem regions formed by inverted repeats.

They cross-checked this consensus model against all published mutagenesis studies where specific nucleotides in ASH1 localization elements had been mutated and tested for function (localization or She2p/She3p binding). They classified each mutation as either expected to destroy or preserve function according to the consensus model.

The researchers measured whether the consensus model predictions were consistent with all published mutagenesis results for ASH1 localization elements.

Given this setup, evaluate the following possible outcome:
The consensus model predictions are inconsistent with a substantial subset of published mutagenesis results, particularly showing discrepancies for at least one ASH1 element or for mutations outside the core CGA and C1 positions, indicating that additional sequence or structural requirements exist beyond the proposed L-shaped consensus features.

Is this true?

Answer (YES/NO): NO